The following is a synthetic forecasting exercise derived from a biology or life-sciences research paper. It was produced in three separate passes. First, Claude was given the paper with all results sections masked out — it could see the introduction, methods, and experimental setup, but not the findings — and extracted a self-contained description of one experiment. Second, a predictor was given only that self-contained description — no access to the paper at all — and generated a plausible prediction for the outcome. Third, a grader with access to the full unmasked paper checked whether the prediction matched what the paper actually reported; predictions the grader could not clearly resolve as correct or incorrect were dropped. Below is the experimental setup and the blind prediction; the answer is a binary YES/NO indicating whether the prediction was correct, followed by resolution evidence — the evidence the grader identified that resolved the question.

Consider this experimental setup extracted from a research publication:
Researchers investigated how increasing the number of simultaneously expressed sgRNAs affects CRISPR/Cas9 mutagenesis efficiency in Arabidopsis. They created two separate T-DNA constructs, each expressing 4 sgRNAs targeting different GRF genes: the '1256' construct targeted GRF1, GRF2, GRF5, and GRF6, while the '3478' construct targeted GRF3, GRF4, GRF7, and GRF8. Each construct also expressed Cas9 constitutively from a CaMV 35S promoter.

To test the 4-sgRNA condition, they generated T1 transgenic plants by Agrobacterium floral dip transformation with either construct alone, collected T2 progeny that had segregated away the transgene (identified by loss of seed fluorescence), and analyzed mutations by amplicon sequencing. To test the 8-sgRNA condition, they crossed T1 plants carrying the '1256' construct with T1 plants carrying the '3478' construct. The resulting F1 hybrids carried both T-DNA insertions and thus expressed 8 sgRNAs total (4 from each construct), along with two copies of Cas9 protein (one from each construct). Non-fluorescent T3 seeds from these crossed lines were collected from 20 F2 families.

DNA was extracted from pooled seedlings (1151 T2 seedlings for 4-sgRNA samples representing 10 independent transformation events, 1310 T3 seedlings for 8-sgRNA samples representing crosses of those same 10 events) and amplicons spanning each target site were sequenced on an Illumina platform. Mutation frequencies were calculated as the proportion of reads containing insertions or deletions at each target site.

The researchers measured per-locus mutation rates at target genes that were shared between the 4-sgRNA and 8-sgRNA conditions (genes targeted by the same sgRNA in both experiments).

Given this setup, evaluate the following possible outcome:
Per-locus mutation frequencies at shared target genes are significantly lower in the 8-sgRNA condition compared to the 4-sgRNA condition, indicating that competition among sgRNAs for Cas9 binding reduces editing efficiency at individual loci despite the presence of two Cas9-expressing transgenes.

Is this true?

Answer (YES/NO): NO